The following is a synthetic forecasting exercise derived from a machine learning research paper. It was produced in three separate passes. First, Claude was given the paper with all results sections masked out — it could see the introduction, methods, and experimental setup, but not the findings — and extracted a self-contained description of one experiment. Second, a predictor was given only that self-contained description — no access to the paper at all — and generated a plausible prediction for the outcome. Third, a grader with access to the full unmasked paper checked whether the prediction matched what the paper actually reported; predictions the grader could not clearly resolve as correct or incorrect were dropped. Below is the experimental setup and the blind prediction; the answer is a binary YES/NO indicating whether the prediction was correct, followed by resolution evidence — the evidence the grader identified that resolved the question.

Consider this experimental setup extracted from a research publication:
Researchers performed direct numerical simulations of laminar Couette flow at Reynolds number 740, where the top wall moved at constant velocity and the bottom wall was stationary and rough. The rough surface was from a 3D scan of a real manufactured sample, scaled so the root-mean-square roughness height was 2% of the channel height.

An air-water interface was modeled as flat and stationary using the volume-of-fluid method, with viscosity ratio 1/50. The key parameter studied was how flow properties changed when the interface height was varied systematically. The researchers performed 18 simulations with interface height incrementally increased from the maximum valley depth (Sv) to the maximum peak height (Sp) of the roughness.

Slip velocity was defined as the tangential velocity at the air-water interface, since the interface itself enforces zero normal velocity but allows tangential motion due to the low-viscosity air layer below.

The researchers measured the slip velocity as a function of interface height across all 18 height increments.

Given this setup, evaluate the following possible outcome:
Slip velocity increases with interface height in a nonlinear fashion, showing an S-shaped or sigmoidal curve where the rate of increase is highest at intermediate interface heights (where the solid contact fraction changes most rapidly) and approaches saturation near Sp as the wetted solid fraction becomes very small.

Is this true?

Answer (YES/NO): YES